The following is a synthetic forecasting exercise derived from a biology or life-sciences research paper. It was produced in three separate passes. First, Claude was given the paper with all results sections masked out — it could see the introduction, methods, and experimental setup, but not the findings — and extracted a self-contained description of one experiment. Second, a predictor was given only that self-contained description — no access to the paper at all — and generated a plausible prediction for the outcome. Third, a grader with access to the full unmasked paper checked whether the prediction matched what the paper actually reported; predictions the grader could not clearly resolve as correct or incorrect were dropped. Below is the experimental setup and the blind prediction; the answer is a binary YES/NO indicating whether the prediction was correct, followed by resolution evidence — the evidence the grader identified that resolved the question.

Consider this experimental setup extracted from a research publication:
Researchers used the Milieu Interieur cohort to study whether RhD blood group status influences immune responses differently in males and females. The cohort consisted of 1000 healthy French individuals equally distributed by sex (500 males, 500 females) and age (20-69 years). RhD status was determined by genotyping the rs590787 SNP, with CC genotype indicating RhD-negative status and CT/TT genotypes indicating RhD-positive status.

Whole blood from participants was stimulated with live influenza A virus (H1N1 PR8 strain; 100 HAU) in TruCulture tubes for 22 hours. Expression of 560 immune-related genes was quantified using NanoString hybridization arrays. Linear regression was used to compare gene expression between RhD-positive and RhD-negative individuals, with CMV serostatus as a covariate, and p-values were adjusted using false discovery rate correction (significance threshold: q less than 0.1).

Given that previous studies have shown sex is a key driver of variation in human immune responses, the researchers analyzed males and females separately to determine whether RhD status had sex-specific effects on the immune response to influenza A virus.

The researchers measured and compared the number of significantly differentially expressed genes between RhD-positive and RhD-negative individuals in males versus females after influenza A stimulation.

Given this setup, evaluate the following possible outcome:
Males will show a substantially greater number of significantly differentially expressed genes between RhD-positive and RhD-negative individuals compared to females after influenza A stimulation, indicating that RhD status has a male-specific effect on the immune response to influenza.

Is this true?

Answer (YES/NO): YES